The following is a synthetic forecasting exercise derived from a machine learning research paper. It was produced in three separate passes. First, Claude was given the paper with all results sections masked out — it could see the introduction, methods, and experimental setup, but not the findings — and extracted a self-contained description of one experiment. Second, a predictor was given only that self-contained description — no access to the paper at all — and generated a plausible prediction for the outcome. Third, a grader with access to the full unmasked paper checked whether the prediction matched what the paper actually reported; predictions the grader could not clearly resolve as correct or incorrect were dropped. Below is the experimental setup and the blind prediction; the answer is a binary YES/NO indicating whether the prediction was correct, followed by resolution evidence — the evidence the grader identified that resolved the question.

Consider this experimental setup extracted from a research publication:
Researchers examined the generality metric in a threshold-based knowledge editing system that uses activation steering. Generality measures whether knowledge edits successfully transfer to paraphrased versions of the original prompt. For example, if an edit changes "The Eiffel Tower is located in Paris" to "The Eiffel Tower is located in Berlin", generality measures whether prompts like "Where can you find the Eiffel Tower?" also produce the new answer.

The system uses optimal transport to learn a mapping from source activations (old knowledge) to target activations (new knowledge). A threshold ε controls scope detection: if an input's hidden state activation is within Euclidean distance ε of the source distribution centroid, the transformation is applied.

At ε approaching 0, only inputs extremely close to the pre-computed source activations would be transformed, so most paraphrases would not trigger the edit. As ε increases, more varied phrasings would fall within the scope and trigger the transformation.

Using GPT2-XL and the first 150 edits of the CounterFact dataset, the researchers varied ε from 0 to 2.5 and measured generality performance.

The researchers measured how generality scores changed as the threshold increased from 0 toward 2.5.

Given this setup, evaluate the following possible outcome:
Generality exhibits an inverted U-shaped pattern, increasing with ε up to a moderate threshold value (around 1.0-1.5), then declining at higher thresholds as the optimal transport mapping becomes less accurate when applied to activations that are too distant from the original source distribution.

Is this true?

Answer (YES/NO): NO